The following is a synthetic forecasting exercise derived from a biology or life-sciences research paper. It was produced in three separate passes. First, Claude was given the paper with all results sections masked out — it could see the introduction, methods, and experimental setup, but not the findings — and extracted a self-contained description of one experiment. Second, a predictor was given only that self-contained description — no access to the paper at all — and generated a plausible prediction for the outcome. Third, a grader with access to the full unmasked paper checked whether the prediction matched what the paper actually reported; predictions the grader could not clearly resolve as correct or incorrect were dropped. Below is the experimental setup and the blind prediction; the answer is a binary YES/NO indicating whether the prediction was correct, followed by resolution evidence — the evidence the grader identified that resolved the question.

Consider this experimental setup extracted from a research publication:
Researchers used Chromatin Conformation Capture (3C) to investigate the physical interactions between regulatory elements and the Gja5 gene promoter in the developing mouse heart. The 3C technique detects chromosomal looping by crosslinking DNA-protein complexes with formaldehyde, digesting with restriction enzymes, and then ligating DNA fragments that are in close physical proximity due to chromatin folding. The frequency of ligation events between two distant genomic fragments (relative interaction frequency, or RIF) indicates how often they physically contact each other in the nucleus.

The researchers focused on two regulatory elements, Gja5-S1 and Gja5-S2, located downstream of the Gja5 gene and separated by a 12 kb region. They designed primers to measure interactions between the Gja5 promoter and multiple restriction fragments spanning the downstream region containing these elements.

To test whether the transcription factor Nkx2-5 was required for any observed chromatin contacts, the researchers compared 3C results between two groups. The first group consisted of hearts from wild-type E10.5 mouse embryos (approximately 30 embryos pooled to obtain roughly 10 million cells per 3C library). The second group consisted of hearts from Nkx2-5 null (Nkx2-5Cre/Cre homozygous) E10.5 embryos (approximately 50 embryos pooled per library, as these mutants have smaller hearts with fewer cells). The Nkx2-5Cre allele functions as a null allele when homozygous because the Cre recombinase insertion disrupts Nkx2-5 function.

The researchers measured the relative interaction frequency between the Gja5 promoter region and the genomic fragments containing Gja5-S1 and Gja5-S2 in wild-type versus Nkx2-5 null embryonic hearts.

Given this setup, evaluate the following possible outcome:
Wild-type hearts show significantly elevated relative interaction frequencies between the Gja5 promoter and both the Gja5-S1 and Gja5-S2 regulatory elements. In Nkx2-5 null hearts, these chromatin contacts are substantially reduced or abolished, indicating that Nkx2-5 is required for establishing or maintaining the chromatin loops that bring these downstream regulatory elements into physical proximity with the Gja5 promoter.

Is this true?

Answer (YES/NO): YES